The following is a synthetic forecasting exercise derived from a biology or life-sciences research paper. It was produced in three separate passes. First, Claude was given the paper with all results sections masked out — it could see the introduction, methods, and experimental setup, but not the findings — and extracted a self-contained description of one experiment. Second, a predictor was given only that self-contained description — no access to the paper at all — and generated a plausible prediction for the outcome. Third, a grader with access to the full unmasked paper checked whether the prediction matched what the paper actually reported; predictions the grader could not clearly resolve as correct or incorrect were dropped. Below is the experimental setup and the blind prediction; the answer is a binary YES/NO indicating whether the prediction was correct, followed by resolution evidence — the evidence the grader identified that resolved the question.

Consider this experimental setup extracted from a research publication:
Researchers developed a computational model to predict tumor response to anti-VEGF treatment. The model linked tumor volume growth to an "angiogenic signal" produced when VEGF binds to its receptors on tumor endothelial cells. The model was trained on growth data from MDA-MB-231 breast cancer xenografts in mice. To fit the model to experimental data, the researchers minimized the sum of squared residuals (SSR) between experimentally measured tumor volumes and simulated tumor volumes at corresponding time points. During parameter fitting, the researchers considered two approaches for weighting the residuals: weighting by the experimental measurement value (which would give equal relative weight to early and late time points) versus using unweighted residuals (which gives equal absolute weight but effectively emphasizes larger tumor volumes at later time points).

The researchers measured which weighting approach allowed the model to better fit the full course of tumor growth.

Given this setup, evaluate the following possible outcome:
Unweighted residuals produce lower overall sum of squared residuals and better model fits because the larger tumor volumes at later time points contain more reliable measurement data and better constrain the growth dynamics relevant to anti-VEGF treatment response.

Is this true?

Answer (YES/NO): NO